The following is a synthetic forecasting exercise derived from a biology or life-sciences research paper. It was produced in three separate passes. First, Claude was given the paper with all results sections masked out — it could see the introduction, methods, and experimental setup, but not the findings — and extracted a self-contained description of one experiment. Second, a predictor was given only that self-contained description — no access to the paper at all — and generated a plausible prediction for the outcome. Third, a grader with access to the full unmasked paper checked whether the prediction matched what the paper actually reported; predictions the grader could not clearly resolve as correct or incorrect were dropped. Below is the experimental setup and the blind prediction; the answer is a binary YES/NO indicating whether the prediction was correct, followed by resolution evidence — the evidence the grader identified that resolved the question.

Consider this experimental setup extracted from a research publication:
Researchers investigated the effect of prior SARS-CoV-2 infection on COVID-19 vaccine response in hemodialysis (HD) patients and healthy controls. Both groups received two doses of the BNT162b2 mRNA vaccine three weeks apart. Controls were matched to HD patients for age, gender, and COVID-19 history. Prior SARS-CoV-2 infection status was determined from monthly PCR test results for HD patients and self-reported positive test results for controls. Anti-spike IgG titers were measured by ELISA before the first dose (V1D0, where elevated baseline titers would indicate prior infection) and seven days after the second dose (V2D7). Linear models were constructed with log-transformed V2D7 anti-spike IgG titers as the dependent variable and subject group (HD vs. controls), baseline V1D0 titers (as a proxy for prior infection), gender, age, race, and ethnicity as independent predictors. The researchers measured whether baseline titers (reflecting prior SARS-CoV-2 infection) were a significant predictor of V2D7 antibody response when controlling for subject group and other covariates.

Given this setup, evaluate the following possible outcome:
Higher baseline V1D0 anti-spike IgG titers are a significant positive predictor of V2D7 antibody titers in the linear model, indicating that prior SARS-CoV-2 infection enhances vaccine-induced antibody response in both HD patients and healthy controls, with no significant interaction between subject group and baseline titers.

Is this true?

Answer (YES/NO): YES